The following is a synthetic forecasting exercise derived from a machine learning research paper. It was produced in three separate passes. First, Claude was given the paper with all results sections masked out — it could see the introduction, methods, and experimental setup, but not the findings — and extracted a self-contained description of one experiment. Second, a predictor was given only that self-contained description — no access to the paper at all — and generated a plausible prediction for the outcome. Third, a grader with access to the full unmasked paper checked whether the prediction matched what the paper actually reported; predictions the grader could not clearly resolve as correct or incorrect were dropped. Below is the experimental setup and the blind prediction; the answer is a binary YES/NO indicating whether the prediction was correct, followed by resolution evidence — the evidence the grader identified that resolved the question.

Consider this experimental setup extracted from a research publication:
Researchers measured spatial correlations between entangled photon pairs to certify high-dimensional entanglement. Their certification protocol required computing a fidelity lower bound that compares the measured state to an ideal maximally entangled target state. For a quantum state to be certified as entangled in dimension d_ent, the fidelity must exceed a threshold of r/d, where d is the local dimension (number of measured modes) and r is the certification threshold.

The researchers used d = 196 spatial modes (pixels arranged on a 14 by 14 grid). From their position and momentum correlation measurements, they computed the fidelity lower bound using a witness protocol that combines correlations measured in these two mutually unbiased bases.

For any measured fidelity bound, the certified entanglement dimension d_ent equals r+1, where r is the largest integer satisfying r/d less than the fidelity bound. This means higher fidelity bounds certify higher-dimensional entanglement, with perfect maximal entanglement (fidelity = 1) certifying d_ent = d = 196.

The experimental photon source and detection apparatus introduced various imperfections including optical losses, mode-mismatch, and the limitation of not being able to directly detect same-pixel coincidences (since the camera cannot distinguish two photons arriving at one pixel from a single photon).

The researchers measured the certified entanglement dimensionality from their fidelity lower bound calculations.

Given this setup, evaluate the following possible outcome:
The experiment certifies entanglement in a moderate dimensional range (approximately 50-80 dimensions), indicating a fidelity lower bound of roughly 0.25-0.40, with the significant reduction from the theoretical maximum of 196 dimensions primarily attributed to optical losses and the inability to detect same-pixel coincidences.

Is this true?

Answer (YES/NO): NO